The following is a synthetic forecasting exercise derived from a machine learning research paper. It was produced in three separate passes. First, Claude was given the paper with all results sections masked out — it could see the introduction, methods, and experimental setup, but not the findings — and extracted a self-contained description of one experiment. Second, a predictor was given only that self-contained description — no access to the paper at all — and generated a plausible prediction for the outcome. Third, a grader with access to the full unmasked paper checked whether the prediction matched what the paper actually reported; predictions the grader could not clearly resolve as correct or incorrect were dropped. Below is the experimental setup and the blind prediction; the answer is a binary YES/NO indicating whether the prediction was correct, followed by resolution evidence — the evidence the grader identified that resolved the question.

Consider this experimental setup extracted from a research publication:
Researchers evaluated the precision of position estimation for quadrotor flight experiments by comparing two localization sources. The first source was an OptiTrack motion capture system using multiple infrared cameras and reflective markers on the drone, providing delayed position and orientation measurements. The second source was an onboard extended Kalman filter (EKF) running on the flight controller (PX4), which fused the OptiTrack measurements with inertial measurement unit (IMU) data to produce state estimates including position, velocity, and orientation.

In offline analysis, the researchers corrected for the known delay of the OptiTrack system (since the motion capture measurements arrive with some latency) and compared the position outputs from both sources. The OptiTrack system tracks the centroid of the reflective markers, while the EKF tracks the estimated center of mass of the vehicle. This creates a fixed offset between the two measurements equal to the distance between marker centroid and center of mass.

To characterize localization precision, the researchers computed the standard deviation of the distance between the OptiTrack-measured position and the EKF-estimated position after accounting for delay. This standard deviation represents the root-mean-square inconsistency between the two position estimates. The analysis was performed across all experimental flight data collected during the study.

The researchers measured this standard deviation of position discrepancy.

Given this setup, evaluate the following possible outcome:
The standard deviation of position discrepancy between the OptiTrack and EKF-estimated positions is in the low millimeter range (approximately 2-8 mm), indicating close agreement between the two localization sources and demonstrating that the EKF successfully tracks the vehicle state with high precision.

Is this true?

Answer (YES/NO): NO